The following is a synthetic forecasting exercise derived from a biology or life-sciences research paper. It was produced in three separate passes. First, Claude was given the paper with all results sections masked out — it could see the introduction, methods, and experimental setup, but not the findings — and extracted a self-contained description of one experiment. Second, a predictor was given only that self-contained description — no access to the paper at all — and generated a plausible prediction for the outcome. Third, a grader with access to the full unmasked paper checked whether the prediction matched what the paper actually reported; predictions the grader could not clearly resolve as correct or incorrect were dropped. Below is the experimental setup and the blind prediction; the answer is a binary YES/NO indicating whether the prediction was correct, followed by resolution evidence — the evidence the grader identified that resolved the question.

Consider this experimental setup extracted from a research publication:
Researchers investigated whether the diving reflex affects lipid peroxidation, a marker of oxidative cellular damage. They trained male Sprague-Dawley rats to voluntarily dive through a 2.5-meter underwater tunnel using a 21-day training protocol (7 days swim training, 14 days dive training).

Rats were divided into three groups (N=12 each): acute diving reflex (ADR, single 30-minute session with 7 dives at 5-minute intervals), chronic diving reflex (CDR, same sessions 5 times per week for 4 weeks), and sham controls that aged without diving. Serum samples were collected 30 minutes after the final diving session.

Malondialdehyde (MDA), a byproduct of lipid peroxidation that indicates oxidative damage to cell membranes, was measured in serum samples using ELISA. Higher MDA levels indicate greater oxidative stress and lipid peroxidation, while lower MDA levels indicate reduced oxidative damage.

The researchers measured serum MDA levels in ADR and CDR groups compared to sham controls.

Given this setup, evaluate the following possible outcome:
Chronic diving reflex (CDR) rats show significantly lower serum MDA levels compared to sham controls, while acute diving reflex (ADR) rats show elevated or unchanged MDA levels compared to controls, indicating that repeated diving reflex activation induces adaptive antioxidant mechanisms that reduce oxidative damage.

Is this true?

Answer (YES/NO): NO